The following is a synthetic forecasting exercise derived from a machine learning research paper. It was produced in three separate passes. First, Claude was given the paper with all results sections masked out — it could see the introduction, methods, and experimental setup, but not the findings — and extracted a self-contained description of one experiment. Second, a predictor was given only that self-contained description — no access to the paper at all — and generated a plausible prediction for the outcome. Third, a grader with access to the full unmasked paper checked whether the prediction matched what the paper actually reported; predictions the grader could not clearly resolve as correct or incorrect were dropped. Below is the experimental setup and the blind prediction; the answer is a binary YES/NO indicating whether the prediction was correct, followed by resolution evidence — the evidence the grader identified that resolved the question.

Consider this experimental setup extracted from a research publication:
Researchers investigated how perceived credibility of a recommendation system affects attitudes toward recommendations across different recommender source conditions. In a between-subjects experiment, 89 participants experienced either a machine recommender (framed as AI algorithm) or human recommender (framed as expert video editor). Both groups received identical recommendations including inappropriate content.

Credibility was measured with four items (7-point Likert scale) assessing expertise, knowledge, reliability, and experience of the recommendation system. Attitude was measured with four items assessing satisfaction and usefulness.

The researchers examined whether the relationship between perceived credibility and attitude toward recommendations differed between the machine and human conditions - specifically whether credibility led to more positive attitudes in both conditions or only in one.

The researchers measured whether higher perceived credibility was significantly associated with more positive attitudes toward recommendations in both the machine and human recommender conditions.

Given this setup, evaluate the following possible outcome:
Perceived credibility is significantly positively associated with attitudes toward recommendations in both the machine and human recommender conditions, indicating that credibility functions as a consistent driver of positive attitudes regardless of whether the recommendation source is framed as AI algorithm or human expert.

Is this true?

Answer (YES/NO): YES